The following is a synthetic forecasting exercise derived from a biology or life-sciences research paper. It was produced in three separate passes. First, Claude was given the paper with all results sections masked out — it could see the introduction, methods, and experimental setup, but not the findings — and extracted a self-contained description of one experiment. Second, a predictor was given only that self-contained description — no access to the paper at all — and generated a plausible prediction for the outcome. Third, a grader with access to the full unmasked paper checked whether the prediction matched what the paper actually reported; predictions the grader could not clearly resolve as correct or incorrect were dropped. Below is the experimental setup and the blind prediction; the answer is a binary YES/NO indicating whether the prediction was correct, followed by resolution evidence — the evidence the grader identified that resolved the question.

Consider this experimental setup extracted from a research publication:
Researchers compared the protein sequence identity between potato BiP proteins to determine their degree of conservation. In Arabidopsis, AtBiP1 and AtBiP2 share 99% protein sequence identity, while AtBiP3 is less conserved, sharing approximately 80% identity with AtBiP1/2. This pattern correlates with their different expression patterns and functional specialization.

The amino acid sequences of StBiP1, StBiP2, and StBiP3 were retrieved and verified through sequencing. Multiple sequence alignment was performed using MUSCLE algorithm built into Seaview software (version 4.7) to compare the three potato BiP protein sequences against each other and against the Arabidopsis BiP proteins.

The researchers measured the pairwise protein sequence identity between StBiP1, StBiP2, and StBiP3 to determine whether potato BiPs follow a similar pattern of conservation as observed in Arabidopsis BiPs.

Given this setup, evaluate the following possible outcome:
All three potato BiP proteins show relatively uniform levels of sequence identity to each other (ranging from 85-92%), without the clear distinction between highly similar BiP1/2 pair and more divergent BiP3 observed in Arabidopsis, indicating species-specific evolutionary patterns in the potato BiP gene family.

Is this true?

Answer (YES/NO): NO